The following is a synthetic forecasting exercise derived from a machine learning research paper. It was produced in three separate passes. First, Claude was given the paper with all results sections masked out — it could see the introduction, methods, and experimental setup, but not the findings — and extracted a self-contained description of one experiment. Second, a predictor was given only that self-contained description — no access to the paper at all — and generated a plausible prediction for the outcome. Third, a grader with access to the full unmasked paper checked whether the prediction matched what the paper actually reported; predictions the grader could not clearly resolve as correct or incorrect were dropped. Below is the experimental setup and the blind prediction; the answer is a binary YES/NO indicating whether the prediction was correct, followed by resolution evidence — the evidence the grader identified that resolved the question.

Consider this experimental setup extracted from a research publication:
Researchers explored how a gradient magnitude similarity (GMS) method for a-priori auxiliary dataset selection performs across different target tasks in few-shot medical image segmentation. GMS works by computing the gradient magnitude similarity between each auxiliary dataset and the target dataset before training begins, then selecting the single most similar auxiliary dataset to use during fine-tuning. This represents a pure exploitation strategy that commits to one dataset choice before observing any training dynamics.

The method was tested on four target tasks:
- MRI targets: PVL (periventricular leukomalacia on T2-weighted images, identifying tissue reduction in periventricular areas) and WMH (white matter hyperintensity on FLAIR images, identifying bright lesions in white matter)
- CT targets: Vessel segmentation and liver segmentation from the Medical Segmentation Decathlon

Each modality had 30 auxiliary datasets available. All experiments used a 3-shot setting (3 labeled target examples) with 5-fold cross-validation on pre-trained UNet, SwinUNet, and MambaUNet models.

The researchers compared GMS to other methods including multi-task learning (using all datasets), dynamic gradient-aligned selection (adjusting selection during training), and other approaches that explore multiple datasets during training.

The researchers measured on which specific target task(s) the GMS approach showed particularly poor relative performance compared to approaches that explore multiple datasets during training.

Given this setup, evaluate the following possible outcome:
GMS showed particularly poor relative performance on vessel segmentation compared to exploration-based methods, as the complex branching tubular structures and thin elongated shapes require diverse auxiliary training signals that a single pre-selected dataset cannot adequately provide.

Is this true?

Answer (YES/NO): YES